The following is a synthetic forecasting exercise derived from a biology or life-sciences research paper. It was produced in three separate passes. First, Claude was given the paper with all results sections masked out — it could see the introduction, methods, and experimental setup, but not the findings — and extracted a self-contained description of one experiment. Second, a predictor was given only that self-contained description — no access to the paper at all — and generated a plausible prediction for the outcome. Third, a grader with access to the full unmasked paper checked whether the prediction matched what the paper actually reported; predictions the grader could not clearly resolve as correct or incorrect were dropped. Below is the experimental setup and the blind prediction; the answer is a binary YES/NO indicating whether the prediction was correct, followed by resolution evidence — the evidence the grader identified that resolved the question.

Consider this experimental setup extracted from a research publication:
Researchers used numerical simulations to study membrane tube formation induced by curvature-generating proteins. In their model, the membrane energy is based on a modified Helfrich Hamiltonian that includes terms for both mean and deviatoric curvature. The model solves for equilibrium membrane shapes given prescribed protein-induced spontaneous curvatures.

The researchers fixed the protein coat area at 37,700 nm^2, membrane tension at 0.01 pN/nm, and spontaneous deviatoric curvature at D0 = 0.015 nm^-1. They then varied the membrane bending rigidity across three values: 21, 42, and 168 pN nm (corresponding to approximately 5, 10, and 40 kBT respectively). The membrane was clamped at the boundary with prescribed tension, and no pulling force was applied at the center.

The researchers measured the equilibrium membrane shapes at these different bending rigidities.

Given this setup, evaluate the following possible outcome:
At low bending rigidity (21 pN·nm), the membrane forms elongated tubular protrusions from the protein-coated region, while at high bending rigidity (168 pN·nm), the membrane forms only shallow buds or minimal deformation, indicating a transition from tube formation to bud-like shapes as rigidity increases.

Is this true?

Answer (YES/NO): NO